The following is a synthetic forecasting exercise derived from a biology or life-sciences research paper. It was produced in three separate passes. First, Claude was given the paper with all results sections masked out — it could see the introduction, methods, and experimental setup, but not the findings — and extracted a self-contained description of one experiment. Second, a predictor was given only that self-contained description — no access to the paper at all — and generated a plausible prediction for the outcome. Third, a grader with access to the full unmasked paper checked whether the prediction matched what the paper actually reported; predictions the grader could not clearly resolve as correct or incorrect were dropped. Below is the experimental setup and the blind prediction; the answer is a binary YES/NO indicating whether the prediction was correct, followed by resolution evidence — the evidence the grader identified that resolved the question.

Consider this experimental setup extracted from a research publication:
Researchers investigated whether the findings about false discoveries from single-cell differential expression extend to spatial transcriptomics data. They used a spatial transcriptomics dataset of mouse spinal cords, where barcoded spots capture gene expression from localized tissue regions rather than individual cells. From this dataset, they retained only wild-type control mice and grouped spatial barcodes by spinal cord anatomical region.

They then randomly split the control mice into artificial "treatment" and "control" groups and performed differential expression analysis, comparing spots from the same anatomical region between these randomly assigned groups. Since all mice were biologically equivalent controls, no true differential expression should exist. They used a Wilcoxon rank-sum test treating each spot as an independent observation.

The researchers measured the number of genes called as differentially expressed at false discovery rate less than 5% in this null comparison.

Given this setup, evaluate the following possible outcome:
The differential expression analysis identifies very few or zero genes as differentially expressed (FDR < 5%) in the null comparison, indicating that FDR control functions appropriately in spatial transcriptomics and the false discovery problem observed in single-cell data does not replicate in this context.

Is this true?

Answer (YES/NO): NO